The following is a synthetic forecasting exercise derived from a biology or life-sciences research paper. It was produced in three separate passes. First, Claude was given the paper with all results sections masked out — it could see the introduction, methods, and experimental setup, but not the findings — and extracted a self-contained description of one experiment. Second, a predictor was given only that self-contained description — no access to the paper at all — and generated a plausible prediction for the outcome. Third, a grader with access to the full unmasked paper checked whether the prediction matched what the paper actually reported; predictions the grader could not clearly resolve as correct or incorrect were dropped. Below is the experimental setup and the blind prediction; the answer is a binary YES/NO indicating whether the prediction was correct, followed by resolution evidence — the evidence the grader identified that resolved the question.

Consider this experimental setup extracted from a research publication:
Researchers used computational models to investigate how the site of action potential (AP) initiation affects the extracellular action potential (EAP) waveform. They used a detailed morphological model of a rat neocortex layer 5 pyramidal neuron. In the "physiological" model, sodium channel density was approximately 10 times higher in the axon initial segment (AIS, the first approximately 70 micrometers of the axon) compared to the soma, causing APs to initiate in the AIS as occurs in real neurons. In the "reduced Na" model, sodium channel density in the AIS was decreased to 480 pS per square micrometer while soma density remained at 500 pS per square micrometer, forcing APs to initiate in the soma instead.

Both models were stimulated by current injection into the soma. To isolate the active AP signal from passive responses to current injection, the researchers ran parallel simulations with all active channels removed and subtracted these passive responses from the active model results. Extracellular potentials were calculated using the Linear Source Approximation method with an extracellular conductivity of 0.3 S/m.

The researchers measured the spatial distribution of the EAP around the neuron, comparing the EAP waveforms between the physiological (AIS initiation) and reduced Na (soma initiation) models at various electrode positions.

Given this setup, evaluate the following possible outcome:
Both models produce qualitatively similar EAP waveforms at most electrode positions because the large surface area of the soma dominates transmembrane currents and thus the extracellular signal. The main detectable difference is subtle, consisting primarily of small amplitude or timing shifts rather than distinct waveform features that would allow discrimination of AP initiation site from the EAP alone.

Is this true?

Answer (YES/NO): NO